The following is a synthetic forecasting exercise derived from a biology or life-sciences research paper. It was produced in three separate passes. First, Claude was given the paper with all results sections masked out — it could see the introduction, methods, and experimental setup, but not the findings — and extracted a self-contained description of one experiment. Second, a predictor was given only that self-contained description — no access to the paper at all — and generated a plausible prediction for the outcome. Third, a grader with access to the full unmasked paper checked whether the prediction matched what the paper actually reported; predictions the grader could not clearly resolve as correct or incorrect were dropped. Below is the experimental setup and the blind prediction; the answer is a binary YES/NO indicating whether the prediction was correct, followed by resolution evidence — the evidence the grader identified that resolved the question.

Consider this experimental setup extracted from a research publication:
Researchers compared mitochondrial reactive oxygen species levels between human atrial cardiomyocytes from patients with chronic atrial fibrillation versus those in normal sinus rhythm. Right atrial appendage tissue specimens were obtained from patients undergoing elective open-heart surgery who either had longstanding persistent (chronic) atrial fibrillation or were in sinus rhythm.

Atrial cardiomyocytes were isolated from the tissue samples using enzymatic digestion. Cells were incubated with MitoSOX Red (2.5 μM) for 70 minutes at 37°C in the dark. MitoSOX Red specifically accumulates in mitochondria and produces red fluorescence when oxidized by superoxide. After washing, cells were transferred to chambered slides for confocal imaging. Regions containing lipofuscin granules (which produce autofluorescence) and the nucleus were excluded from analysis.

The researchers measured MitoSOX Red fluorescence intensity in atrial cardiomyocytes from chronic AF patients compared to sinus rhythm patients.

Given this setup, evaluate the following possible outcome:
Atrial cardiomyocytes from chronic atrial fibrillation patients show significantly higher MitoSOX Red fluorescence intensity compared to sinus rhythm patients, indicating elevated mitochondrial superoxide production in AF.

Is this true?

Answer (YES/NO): YES